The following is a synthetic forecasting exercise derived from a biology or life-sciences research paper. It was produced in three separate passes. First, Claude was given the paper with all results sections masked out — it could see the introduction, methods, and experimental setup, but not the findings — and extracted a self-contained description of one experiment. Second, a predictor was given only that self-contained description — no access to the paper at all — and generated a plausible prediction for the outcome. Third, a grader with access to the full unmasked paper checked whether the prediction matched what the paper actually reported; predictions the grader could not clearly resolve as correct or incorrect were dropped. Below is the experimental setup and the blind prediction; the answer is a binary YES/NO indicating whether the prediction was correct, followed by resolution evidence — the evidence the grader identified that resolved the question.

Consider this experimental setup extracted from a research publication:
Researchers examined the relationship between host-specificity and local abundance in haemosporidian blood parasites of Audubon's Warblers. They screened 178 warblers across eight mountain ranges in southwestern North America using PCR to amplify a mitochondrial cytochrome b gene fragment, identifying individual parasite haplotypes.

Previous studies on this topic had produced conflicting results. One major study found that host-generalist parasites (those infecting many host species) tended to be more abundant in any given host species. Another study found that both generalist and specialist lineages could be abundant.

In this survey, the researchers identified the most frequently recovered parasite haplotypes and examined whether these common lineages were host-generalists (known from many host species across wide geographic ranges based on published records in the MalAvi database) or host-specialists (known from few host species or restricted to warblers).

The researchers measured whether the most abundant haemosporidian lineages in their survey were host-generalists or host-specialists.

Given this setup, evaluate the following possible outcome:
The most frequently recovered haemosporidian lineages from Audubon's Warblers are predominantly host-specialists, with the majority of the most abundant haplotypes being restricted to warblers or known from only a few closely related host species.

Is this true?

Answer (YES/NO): YES